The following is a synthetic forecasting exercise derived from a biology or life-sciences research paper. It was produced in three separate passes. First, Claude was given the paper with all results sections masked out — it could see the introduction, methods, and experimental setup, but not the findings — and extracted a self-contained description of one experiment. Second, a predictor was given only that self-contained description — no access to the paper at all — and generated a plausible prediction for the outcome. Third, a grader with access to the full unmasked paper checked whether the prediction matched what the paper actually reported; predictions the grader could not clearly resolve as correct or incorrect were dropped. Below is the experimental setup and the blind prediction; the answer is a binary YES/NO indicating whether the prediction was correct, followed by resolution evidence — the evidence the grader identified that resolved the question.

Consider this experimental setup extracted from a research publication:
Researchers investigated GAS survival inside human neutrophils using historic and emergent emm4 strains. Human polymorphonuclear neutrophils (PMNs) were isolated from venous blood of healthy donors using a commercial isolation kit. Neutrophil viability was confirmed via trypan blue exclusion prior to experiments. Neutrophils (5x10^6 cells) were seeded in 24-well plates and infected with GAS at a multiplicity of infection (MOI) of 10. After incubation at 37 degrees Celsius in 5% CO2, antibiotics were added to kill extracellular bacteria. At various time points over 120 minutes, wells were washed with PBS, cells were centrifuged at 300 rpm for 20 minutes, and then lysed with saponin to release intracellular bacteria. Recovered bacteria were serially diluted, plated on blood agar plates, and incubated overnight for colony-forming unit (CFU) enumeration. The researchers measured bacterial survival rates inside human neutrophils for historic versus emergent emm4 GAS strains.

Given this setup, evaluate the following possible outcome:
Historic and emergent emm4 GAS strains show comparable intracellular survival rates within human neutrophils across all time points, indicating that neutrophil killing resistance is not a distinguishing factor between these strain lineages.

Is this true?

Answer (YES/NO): NO